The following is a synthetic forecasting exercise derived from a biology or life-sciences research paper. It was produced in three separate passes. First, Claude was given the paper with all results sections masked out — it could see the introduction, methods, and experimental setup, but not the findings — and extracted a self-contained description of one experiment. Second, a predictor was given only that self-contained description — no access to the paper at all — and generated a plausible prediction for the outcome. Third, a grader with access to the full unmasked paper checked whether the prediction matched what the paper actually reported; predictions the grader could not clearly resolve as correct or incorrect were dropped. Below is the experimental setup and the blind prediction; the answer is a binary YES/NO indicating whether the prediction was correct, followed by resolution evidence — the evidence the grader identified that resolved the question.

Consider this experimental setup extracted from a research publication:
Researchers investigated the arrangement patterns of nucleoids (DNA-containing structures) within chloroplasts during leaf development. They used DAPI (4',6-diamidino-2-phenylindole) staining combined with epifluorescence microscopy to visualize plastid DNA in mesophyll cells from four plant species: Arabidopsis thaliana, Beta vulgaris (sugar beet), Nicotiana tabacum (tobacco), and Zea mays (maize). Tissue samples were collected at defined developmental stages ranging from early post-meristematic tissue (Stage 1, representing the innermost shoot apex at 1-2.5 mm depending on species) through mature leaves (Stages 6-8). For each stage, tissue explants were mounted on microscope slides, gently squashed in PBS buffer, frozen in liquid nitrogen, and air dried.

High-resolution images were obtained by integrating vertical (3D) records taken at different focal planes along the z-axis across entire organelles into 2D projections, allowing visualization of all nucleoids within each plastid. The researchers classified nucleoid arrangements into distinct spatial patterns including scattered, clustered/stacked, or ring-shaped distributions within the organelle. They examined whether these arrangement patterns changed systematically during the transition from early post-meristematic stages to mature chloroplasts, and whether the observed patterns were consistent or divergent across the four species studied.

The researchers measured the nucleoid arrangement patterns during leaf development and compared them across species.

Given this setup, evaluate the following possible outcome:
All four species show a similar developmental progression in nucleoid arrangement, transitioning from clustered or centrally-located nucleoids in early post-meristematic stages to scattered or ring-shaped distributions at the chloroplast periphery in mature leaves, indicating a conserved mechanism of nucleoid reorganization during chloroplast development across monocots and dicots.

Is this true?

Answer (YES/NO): NO